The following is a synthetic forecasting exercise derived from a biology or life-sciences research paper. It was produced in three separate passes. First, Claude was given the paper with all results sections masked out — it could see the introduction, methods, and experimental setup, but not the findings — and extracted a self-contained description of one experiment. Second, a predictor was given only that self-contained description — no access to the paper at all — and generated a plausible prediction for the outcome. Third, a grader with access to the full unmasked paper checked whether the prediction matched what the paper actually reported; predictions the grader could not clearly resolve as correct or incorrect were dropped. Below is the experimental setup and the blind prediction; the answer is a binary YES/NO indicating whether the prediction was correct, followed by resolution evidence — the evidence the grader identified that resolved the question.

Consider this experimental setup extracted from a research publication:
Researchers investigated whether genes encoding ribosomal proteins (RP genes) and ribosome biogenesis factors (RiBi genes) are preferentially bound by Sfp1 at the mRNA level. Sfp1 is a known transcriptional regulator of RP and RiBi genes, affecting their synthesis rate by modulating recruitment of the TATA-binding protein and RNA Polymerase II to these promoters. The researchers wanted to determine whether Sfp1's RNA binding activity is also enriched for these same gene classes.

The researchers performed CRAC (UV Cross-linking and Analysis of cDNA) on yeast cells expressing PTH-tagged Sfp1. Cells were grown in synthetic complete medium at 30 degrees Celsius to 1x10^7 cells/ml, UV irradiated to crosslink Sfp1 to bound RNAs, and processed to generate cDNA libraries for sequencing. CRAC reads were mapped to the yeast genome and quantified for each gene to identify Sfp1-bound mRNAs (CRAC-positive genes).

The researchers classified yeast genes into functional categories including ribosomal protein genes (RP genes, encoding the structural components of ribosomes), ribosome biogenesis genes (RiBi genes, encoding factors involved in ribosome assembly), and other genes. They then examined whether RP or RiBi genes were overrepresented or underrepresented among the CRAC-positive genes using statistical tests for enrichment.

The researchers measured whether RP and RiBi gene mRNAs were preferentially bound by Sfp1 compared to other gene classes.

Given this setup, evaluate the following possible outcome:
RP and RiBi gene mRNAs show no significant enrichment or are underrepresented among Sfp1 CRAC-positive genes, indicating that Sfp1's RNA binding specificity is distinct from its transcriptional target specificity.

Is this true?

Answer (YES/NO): NO